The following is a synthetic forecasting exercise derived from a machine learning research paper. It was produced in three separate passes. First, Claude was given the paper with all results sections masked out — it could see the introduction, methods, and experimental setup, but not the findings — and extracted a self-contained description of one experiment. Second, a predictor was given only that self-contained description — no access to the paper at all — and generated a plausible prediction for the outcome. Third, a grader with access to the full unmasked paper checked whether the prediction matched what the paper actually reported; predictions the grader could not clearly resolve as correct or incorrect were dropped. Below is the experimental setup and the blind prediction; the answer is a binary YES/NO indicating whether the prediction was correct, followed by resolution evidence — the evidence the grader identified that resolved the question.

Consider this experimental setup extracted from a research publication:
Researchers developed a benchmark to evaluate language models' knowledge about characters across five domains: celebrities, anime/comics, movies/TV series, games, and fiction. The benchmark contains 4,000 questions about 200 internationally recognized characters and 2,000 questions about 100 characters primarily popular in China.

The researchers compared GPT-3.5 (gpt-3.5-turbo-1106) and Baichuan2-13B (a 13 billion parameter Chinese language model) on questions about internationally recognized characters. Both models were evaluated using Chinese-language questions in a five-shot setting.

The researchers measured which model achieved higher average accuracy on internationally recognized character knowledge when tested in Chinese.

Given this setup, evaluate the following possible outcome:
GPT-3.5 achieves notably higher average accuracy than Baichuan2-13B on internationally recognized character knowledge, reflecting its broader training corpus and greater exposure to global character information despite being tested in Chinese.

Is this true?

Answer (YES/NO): NO